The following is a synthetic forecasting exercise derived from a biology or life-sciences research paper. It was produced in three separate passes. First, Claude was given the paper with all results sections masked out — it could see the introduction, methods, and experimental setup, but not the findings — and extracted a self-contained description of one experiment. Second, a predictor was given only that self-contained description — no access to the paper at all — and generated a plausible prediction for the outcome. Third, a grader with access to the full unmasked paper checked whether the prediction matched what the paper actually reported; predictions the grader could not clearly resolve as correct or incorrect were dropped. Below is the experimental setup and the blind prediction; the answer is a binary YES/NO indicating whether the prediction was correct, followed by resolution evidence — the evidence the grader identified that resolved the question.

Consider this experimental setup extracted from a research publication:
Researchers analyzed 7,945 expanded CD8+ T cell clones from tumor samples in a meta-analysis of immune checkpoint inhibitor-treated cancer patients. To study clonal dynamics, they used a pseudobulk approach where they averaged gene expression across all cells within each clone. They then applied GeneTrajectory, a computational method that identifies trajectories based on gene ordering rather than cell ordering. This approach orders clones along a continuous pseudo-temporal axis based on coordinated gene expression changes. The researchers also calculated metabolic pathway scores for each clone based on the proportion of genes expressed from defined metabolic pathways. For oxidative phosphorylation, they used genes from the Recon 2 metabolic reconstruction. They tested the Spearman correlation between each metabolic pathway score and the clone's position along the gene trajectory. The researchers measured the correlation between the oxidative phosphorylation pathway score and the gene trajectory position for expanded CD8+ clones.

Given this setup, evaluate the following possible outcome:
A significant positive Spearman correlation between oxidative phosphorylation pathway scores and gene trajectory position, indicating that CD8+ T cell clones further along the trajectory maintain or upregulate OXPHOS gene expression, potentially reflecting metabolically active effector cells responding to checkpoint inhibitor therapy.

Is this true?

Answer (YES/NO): NO